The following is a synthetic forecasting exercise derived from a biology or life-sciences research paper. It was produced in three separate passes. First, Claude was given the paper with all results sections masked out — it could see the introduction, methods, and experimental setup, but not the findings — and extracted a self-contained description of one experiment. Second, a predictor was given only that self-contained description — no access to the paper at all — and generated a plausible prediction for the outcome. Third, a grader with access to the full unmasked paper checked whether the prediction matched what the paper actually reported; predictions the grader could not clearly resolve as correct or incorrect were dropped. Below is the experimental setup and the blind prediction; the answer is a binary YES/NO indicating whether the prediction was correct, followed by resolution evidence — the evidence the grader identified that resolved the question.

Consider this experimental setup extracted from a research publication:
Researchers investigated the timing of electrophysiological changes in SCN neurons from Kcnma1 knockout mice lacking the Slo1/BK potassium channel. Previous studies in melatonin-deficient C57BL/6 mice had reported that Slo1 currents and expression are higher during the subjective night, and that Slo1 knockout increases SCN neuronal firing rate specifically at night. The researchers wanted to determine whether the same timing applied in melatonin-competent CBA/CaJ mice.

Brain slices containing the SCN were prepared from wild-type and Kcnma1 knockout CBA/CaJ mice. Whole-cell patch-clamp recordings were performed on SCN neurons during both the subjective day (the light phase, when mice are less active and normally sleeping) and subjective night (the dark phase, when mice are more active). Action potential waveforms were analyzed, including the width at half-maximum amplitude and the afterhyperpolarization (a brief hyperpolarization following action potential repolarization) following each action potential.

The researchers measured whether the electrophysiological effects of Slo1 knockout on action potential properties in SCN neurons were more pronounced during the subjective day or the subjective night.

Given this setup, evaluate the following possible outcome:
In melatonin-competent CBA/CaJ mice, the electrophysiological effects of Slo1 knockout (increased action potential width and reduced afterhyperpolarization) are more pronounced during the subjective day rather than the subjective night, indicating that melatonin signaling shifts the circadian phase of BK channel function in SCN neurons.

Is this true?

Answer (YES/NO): YES